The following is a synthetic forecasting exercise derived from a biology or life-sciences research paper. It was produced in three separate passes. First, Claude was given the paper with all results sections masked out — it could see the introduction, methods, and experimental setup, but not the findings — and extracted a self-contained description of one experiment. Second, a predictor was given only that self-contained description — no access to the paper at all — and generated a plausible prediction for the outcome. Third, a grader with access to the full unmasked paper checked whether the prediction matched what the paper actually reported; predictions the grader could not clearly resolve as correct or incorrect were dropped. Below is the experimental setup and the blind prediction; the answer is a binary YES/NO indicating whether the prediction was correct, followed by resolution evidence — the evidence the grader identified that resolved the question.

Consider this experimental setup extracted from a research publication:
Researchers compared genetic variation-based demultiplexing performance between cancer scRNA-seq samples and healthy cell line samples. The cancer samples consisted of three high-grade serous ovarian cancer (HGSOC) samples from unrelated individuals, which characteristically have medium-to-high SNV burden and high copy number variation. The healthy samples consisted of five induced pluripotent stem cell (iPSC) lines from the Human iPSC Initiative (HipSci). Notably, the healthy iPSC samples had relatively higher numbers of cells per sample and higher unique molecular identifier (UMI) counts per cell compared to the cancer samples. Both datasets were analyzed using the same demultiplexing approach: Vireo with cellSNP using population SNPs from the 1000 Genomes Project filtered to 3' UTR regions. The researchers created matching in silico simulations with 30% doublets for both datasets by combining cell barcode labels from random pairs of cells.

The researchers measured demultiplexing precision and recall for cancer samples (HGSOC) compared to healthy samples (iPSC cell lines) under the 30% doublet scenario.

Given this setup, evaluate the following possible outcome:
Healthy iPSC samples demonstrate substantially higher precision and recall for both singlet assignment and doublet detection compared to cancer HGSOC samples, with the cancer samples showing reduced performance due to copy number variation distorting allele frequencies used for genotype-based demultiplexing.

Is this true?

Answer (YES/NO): NO